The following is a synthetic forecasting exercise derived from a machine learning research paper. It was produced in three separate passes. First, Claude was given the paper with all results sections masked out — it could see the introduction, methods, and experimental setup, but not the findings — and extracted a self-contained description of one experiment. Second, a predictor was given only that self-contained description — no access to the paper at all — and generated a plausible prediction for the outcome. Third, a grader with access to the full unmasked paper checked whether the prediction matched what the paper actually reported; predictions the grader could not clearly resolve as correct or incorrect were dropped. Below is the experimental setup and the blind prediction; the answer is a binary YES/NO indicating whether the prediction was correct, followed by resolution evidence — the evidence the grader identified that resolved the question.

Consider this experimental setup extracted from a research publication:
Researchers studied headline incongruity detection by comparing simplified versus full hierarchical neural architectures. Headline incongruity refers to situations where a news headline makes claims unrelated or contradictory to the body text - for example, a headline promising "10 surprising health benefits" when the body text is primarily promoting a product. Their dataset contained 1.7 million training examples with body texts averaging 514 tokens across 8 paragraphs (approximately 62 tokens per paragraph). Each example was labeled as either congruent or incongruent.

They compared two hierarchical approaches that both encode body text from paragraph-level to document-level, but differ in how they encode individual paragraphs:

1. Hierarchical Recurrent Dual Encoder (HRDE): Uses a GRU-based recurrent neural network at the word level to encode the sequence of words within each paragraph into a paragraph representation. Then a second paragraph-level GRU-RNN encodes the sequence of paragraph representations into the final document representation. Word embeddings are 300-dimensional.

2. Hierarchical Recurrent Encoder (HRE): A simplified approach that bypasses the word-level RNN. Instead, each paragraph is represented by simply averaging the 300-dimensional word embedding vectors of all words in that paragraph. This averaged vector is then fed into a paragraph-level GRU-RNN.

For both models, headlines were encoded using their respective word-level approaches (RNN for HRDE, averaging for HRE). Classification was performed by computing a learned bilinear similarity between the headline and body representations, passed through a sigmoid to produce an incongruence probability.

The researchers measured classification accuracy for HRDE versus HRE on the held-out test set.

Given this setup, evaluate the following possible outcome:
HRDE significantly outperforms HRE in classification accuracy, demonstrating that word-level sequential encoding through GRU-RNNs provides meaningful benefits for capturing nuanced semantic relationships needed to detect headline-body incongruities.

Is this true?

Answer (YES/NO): YES